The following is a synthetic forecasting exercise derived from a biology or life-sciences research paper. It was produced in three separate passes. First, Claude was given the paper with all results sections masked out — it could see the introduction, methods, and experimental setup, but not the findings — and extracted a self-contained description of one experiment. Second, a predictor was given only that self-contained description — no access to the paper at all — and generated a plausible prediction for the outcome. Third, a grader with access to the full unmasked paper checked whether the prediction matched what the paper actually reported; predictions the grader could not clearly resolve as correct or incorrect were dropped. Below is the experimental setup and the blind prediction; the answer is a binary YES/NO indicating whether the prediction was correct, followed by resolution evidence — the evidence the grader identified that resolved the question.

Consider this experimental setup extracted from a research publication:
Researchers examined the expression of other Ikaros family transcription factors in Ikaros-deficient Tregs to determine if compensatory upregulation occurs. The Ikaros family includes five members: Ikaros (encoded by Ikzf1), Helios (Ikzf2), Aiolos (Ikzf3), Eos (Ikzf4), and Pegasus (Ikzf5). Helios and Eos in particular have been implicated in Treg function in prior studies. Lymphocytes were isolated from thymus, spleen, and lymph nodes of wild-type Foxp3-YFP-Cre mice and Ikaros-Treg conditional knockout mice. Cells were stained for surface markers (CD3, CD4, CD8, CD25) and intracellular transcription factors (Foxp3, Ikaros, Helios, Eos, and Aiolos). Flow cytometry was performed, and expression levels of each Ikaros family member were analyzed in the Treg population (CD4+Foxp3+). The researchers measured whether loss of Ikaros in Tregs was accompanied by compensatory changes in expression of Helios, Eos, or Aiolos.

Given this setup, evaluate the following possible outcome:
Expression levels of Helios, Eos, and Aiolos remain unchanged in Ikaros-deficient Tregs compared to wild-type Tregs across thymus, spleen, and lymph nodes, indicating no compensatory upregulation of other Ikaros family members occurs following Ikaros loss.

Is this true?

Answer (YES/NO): NO